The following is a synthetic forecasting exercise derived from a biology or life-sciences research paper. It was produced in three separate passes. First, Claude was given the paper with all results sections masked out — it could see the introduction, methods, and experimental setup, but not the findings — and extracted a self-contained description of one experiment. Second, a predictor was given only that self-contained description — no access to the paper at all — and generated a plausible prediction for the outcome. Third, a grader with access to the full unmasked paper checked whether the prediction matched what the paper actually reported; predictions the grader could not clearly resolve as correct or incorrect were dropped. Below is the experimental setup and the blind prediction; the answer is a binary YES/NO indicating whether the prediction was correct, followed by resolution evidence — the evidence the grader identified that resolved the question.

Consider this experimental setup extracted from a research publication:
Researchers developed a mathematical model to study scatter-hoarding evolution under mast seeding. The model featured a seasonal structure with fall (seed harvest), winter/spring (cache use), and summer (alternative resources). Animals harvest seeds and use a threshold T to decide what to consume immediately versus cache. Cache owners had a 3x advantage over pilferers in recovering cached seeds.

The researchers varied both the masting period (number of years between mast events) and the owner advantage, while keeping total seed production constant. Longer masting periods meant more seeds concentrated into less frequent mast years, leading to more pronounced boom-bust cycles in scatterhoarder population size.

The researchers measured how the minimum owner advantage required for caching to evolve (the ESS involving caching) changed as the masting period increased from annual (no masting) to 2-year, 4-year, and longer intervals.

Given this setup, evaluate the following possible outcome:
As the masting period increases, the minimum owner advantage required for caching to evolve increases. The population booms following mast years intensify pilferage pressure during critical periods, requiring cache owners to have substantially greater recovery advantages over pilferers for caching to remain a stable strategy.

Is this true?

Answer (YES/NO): NO